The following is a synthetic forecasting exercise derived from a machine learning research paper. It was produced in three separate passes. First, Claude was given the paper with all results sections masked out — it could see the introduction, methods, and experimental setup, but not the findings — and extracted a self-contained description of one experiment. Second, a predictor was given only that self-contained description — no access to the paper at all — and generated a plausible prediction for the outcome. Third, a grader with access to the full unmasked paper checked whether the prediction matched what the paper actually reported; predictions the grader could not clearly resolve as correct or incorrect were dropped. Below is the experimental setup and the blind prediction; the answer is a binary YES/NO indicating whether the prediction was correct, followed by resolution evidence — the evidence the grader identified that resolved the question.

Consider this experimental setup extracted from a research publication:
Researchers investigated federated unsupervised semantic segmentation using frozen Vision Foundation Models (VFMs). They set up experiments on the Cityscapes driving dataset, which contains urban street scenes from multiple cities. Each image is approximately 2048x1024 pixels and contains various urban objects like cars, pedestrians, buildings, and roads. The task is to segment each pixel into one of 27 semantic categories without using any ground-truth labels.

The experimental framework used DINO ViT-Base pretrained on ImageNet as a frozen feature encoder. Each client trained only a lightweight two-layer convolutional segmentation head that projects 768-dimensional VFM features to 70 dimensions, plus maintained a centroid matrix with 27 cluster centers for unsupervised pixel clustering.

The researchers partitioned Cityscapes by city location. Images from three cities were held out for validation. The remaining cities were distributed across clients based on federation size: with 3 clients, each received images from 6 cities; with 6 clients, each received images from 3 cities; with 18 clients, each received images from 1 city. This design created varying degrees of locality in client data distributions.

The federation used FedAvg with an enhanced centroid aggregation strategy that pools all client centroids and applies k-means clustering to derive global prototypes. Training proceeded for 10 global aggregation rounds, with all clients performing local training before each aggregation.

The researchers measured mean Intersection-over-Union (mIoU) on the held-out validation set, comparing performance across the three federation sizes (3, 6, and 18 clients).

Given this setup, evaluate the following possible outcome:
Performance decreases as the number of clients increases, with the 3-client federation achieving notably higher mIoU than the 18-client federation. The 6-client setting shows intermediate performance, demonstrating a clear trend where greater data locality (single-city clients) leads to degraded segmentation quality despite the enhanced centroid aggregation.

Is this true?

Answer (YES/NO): NO